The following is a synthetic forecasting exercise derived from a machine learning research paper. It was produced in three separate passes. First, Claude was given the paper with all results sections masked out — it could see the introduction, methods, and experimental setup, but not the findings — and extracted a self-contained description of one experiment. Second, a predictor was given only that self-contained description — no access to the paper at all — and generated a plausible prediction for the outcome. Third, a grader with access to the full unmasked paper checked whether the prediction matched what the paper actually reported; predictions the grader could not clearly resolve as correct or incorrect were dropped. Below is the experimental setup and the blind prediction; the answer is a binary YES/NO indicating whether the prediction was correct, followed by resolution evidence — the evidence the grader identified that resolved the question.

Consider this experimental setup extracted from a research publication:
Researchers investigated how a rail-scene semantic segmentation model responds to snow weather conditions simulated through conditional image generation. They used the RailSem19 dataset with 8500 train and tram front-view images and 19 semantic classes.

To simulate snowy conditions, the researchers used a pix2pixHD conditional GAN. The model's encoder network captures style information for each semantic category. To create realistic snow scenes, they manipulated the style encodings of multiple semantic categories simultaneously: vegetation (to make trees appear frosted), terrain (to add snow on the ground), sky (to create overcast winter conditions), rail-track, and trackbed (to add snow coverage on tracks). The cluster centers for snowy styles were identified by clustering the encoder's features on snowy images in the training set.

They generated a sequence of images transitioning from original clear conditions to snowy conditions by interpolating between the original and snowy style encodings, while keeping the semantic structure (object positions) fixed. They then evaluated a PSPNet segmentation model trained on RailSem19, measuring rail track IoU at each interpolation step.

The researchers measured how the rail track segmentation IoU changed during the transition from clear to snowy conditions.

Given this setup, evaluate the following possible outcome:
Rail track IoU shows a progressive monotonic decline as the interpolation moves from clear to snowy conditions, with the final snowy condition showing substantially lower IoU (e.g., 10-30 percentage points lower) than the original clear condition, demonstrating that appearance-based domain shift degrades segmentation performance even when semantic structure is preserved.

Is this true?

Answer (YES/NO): NO